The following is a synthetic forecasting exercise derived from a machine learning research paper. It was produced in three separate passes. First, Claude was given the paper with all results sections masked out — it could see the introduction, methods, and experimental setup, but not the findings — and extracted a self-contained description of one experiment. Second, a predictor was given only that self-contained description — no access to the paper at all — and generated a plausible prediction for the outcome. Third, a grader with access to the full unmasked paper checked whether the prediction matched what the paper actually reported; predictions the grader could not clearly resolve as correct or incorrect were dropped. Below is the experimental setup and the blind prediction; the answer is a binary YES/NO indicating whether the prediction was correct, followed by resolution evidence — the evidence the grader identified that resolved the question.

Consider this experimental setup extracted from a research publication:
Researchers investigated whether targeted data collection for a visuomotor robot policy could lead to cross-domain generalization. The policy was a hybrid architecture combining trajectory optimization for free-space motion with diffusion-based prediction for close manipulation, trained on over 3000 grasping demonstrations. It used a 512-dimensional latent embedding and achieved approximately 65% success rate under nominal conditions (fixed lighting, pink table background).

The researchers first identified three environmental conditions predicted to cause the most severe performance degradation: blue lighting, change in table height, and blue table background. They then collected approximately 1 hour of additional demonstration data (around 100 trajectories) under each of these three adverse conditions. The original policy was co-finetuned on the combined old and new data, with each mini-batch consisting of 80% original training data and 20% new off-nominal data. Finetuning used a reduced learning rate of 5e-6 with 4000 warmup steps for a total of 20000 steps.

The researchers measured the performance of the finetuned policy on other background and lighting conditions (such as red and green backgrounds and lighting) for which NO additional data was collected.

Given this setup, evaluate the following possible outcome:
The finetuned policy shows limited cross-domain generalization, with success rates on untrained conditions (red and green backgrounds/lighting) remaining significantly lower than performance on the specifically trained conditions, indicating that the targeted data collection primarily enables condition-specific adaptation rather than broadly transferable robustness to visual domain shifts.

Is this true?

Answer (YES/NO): NO